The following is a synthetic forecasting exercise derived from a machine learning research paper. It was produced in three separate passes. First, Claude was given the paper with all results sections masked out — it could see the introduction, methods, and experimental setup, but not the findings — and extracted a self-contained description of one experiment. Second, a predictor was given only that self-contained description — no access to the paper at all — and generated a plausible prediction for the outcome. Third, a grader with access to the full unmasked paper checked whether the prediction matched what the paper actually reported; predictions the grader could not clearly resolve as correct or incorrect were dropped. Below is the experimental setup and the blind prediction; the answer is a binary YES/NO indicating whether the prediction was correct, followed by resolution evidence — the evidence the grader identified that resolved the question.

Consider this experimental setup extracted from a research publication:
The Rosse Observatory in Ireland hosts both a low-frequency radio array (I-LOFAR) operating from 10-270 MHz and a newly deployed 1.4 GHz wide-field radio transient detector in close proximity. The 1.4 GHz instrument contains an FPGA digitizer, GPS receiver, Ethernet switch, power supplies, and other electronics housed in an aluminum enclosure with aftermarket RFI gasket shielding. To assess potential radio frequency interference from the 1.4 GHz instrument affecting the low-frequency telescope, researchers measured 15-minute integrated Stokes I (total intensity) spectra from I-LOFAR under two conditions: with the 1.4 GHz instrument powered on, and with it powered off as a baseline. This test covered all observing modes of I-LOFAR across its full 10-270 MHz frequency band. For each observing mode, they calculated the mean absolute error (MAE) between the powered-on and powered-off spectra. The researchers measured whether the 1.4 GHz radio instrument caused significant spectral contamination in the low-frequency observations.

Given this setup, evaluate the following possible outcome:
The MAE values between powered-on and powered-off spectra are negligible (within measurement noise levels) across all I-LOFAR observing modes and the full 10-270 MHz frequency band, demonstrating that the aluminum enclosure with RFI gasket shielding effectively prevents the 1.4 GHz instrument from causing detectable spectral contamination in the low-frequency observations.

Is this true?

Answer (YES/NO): YES